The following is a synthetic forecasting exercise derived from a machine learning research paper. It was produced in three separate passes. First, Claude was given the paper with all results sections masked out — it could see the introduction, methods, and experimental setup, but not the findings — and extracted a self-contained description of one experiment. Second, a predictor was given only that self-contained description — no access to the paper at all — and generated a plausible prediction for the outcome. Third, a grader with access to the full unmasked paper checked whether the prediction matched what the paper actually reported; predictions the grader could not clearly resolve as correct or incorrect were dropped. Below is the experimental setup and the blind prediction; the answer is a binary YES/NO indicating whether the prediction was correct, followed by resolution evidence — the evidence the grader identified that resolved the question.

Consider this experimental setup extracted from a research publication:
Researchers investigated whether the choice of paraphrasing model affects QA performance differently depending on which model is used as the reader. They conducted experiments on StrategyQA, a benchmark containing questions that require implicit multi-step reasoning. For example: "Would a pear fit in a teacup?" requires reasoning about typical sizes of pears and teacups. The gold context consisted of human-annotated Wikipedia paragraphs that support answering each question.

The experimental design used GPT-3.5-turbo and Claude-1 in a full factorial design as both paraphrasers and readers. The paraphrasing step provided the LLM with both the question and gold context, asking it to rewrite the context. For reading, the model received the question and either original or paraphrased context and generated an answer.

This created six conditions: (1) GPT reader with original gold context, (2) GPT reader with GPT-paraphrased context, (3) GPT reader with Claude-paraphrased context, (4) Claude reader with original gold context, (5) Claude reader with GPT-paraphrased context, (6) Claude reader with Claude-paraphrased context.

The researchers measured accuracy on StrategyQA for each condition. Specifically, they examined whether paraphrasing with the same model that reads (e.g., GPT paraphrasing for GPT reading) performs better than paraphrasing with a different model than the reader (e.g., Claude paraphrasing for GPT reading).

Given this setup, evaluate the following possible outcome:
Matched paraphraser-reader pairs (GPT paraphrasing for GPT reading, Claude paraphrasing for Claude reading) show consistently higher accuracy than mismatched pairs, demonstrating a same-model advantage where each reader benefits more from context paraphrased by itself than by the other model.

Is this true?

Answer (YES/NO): NO